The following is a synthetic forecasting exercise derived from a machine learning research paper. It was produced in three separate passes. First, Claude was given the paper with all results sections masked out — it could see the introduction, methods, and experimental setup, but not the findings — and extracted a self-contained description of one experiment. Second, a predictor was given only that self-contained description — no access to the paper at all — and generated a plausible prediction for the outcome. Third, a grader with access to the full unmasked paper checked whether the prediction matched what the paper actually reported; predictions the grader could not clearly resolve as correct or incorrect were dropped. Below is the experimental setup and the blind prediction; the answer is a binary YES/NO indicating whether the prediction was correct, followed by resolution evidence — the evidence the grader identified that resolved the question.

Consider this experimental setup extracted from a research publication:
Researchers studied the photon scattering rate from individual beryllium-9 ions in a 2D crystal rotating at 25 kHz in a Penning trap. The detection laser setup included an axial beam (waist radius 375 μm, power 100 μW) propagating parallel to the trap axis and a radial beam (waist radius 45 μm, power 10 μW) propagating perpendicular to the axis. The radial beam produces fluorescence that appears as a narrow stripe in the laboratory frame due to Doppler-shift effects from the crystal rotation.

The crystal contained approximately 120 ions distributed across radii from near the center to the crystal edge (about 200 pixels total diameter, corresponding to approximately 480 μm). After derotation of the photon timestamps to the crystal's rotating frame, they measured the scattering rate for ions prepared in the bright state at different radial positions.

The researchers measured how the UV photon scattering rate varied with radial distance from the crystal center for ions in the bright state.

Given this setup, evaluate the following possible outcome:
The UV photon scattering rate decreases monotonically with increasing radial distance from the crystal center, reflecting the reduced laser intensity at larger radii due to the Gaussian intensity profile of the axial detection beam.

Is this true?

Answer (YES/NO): NO